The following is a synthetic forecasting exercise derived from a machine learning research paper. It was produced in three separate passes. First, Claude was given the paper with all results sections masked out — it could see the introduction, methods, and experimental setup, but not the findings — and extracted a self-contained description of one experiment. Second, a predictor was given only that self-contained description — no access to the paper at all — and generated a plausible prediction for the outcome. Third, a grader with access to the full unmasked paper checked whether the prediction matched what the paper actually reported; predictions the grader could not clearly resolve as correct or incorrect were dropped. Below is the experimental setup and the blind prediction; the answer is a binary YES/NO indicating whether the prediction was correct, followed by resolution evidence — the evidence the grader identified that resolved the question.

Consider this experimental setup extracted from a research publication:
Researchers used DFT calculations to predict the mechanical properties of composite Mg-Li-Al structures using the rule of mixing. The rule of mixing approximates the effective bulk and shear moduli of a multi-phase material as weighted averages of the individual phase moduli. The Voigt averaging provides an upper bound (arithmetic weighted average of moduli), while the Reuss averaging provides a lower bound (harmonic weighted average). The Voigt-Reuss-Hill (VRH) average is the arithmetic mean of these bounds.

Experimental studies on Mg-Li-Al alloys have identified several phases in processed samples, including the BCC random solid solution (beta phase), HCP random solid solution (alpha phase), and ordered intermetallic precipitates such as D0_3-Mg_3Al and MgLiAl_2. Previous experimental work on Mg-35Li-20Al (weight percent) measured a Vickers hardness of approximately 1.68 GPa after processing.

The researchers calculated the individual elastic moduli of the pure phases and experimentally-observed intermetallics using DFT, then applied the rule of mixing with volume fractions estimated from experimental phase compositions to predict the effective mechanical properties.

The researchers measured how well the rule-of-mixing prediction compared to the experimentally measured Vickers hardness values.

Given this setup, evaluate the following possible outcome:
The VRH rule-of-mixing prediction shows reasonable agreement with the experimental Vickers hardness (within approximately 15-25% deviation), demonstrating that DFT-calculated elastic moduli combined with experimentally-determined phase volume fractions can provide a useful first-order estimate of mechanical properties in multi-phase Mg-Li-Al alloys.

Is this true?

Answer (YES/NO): YES